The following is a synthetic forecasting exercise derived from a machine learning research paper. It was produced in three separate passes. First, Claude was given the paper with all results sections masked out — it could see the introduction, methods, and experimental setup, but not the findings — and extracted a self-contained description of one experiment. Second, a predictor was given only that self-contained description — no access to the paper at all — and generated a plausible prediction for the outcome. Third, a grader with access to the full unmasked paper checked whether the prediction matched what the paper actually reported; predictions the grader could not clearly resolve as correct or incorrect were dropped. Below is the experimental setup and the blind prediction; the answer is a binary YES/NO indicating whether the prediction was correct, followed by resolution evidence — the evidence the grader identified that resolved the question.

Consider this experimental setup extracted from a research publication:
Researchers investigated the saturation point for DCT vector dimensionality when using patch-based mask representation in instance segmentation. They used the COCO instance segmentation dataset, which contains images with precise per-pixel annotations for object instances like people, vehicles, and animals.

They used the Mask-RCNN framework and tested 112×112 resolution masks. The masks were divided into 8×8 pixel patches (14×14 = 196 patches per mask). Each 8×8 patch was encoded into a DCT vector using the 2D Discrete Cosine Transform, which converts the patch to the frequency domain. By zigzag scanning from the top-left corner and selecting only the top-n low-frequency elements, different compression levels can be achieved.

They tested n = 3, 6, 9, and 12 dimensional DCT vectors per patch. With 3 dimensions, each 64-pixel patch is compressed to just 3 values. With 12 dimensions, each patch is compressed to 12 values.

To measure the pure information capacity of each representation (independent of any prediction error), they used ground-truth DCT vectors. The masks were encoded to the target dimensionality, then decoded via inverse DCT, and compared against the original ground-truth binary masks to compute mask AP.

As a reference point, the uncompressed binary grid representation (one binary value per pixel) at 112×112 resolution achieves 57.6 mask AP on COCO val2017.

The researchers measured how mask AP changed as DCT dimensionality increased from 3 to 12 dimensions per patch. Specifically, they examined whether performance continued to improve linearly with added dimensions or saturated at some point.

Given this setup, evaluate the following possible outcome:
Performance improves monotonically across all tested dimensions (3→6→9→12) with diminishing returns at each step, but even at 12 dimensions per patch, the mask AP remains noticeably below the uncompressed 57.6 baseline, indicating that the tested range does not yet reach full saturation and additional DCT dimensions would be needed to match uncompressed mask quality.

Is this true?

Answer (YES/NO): NO